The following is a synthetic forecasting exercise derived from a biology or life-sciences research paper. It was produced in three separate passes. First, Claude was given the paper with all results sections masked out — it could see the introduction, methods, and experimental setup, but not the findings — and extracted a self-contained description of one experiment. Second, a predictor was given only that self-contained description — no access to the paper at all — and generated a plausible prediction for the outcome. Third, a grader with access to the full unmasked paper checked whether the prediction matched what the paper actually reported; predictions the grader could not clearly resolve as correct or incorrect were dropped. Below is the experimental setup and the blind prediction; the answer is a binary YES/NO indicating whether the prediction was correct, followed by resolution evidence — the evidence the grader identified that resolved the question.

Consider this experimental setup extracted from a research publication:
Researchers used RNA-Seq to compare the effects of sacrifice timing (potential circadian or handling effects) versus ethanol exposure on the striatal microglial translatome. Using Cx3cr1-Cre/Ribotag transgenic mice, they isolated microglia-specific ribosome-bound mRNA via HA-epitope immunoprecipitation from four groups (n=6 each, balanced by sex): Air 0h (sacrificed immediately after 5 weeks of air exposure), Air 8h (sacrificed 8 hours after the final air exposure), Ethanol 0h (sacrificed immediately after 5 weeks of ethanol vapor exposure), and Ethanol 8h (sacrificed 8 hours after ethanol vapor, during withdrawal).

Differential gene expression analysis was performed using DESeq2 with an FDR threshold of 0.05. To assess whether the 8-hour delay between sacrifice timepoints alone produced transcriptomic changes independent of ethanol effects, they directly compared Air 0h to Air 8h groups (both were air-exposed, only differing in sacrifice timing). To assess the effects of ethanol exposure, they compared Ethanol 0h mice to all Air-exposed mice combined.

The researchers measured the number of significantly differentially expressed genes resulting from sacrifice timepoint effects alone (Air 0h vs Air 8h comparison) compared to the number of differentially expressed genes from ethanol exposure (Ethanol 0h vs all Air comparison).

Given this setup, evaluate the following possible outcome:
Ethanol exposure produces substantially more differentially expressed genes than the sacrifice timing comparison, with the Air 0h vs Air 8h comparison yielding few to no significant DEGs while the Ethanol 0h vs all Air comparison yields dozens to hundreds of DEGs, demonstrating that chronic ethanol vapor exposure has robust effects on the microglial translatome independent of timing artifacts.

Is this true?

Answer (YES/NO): YES